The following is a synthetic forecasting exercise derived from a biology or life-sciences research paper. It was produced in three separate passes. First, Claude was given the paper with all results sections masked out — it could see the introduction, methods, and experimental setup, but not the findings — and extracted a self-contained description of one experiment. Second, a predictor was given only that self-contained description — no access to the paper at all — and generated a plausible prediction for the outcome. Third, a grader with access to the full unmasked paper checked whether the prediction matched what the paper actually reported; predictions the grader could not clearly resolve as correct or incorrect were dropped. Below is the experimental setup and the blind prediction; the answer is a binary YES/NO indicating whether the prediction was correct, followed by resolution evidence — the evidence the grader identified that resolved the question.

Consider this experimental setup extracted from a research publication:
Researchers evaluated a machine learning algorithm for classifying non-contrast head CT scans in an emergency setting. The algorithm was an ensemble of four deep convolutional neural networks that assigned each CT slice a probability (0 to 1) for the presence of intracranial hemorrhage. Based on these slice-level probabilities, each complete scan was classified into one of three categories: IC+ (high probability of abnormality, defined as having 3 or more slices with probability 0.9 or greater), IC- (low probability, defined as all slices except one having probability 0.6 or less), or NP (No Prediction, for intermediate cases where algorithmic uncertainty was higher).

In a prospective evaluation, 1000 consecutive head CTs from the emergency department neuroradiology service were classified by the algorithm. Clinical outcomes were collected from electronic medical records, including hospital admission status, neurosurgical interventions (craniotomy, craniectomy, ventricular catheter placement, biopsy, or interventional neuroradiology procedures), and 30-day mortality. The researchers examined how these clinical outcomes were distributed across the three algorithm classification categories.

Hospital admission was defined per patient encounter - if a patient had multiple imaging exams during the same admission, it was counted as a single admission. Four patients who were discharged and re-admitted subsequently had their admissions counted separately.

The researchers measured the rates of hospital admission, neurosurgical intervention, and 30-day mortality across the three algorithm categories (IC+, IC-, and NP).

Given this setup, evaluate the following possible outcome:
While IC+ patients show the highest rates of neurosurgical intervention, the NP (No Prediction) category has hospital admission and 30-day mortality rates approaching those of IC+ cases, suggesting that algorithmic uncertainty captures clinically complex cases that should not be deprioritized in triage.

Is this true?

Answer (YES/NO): NO